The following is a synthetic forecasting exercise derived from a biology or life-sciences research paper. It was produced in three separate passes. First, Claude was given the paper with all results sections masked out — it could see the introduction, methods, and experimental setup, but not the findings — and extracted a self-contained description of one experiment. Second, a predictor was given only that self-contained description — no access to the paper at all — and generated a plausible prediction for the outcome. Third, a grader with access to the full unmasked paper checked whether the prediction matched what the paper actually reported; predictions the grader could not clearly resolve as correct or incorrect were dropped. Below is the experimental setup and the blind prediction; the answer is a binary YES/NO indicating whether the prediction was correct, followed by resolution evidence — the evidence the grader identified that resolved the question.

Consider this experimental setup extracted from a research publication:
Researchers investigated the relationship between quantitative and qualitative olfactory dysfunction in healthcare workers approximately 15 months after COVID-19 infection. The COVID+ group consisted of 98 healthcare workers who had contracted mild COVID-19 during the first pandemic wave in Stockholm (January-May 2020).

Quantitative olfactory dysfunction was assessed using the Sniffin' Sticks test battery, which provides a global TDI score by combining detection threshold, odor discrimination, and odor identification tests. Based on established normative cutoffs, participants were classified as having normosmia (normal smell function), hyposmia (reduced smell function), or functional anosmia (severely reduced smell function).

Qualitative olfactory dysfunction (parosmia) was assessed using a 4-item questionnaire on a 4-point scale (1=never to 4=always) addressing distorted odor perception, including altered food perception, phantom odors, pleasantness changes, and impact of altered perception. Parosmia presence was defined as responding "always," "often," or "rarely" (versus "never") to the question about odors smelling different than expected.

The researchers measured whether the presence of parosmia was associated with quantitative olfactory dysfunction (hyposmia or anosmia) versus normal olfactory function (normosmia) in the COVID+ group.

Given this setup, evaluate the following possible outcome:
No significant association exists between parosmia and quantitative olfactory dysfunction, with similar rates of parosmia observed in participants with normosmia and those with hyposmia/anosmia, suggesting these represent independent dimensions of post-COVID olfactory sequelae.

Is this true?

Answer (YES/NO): NO